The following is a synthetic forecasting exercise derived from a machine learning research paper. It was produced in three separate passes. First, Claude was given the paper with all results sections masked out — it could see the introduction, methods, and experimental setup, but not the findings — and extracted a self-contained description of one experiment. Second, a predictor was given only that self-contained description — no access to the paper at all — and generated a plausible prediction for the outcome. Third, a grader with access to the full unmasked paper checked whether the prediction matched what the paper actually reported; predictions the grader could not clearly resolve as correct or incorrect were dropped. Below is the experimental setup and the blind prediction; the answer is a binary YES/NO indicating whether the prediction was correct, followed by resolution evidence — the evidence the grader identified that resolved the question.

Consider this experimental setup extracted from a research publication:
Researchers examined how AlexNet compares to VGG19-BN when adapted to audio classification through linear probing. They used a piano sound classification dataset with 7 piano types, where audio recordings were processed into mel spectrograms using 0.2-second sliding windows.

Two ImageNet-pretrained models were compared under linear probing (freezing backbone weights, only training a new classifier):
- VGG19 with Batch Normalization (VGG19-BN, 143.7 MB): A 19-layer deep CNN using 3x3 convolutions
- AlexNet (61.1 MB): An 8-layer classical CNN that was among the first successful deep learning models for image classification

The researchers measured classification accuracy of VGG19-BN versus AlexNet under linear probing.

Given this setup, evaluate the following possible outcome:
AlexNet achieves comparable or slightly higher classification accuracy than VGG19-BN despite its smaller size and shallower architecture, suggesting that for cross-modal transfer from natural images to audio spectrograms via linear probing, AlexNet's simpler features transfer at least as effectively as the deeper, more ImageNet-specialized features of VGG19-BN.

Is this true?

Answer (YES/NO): YES